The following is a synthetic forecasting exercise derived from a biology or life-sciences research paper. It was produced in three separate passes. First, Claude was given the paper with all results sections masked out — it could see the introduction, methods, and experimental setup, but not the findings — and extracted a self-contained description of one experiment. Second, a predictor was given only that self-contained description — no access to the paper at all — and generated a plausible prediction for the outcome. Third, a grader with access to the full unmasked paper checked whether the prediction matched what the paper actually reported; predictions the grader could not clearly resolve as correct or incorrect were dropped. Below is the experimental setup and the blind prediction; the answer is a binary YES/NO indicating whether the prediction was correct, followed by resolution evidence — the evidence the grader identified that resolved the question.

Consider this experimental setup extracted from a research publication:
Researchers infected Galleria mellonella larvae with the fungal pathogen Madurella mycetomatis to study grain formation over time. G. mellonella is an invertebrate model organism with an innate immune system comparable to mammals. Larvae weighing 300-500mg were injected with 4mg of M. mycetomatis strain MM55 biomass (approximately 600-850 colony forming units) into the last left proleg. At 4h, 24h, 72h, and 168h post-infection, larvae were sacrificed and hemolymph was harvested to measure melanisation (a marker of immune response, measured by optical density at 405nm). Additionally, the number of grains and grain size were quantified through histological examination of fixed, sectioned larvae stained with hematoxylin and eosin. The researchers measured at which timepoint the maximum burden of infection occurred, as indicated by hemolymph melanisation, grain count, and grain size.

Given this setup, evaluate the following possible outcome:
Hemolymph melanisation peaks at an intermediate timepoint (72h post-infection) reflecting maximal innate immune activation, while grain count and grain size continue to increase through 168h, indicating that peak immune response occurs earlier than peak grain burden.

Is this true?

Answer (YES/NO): NO